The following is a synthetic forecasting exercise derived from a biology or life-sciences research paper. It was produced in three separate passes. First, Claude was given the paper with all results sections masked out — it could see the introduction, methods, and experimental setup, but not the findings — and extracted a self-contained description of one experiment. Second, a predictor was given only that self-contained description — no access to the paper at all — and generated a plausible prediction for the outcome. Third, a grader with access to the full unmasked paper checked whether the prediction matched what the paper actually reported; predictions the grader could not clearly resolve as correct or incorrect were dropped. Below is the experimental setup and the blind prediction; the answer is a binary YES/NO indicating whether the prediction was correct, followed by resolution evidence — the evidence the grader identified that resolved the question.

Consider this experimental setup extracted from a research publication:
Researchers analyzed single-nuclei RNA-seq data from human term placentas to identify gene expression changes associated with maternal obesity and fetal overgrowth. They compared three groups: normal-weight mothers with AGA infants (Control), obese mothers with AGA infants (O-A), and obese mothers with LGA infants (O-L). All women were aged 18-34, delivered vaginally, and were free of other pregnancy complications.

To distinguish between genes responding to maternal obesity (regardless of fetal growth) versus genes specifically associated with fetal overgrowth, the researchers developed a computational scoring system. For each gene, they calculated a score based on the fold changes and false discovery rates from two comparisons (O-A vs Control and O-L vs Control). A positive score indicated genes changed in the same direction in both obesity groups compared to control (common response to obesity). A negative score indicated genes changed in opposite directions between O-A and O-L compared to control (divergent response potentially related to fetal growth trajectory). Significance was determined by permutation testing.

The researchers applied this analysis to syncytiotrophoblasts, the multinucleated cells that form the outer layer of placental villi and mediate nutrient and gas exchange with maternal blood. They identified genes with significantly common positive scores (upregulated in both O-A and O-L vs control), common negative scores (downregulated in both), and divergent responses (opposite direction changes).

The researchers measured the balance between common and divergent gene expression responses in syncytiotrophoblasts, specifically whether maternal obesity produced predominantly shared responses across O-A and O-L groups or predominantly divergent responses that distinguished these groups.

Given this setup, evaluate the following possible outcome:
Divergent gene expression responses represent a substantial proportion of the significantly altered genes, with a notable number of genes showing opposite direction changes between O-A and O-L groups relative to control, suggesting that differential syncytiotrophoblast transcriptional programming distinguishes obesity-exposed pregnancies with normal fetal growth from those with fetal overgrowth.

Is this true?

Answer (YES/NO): NO